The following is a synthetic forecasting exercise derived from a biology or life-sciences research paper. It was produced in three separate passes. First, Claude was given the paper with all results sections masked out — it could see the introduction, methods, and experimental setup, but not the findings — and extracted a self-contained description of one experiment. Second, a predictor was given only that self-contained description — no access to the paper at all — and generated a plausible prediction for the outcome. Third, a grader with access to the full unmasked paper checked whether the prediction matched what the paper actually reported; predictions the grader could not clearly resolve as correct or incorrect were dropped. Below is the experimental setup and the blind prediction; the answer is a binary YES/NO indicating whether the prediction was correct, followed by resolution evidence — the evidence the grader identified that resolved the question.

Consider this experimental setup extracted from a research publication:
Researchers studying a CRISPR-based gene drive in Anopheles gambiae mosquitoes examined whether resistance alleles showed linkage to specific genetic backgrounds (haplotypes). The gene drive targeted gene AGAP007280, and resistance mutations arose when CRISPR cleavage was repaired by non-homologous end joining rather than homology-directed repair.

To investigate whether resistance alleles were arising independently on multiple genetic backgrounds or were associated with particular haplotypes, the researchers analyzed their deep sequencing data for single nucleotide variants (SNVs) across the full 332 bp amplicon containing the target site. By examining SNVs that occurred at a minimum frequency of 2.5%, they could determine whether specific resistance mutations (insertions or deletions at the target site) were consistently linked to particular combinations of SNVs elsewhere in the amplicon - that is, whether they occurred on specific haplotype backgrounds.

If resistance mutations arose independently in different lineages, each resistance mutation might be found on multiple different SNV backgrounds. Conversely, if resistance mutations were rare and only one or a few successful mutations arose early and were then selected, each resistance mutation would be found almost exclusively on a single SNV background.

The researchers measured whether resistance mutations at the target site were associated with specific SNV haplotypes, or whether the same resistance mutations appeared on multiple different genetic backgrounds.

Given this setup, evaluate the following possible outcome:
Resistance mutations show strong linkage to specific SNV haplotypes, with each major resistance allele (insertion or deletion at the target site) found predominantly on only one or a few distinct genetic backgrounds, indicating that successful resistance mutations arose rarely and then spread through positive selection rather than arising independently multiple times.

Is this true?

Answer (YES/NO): NO